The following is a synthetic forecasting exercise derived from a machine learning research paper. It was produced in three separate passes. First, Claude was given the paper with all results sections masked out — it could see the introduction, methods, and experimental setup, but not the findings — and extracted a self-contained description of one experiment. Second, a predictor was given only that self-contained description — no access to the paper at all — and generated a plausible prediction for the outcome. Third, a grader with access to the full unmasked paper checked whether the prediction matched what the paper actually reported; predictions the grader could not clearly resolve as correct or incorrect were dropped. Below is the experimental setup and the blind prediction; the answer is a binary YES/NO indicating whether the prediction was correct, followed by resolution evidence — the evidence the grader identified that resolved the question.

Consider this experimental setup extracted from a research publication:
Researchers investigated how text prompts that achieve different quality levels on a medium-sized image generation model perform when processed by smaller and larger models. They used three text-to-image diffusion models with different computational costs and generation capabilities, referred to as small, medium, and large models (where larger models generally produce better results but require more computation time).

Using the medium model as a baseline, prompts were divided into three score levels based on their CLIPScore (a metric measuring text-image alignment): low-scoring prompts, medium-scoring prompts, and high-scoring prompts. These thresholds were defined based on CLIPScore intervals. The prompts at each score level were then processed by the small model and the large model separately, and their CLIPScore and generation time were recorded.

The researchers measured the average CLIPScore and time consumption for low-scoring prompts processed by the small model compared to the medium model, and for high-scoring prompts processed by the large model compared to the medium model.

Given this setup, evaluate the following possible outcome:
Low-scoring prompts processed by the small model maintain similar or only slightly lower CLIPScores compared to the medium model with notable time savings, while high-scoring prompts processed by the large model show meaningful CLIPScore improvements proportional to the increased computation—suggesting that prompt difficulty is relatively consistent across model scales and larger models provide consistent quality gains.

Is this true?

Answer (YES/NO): NO